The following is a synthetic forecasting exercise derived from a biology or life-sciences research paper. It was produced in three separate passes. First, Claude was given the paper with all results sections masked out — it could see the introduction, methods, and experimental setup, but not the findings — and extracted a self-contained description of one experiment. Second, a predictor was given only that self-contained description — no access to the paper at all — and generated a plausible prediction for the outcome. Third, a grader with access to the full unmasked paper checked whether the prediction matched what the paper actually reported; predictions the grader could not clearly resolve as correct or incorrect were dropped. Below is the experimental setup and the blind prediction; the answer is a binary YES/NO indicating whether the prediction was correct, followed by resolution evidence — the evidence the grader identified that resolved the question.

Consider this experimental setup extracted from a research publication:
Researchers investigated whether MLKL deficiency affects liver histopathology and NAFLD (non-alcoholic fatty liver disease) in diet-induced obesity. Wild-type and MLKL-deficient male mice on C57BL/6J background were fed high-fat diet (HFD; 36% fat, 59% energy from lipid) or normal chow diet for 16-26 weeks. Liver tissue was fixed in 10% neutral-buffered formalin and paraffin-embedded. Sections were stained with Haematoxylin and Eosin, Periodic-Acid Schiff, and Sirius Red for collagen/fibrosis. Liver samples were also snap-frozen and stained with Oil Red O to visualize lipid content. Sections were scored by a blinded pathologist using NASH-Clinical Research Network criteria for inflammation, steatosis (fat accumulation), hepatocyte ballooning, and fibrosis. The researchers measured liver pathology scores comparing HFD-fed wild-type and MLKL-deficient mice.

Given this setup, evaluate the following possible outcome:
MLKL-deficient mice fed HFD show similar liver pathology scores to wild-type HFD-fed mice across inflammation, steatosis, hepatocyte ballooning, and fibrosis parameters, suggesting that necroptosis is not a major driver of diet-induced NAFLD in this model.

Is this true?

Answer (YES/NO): NO